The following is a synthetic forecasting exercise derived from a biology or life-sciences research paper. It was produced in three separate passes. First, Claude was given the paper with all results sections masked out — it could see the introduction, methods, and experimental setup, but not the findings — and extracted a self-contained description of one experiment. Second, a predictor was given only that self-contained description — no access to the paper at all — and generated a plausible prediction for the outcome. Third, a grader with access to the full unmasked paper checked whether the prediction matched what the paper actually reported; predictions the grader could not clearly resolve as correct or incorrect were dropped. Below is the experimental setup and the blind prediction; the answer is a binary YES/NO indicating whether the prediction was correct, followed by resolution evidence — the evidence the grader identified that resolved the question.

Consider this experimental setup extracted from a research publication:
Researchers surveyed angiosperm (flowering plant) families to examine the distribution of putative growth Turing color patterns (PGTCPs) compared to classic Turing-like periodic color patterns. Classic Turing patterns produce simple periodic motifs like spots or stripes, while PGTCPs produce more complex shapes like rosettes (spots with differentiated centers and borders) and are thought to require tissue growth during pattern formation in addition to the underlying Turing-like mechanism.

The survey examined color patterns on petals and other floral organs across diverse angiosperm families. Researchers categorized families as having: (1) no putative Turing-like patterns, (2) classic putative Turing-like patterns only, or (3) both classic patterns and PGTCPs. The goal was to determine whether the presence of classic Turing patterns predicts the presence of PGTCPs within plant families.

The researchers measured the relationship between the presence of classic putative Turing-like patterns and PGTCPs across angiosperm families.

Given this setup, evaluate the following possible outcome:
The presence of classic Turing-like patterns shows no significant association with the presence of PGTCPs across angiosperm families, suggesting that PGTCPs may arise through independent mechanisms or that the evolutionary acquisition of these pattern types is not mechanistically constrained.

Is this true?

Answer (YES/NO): NO